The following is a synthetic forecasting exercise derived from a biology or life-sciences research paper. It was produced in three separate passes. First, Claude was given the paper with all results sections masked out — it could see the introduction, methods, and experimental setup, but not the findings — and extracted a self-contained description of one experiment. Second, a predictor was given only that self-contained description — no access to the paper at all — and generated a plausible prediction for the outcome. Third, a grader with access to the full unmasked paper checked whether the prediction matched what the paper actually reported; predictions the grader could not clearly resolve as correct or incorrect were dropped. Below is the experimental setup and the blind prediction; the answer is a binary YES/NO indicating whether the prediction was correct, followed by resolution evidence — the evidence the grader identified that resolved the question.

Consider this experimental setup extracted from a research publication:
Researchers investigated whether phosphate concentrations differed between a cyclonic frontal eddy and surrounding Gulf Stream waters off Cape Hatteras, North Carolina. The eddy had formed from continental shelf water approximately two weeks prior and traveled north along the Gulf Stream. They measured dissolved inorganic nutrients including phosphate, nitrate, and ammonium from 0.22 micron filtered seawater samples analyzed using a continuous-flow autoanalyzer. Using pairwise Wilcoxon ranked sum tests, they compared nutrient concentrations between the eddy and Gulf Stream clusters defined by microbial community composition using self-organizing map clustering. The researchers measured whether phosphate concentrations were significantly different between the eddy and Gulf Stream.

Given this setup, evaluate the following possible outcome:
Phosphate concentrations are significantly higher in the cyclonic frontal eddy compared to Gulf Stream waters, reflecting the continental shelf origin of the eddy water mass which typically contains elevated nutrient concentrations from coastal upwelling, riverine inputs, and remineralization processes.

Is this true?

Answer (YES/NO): NO